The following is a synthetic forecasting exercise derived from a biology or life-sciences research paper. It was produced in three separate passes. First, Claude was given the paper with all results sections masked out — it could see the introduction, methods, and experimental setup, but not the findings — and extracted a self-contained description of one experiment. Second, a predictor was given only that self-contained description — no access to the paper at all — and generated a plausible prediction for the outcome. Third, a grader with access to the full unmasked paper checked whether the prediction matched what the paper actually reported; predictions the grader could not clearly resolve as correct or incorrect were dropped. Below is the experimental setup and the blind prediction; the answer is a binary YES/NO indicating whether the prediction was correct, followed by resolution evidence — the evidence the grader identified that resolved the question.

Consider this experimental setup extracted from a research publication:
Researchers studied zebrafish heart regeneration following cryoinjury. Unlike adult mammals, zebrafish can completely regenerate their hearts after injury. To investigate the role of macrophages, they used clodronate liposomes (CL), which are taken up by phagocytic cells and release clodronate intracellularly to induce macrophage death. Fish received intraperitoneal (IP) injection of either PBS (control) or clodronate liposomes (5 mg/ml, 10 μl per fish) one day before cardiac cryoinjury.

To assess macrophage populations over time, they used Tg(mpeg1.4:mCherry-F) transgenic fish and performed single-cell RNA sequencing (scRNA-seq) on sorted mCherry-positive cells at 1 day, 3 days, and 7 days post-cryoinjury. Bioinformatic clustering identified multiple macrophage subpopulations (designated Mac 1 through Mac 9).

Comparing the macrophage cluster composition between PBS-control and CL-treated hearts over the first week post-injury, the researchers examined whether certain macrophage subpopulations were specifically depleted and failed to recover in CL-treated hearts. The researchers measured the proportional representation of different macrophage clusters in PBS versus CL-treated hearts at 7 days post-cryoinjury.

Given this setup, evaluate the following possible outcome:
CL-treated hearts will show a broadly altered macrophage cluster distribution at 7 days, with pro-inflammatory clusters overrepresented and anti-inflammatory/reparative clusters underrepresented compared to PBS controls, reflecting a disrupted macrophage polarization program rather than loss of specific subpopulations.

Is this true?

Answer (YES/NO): NO